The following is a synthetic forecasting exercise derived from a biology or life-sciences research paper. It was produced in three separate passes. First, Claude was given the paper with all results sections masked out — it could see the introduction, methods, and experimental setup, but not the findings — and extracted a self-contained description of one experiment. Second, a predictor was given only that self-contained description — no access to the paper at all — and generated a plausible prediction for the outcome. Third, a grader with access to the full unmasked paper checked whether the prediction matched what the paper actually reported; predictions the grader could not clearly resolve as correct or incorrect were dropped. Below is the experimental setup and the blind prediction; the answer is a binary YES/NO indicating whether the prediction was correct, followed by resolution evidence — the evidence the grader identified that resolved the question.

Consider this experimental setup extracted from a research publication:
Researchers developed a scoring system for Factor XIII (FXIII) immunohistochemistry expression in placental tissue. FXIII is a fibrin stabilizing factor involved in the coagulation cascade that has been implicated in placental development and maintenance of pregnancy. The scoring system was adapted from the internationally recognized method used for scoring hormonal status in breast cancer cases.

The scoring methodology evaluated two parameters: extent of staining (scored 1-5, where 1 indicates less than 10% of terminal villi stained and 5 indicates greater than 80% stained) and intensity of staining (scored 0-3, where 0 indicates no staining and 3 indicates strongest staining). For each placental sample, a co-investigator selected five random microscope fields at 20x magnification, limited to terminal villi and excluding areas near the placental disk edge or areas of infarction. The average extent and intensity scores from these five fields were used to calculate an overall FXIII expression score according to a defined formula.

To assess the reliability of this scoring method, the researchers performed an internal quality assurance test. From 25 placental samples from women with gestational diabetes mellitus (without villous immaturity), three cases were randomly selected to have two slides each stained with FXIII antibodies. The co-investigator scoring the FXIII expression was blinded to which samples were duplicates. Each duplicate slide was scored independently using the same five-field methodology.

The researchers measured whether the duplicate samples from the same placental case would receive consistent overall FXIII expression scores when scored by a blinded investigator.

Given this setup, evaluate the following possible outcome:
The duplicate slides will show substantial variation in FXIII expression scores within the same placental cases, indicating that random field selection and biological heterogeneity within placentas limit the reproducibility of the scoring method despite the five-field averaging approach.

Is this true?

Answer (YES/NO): NO